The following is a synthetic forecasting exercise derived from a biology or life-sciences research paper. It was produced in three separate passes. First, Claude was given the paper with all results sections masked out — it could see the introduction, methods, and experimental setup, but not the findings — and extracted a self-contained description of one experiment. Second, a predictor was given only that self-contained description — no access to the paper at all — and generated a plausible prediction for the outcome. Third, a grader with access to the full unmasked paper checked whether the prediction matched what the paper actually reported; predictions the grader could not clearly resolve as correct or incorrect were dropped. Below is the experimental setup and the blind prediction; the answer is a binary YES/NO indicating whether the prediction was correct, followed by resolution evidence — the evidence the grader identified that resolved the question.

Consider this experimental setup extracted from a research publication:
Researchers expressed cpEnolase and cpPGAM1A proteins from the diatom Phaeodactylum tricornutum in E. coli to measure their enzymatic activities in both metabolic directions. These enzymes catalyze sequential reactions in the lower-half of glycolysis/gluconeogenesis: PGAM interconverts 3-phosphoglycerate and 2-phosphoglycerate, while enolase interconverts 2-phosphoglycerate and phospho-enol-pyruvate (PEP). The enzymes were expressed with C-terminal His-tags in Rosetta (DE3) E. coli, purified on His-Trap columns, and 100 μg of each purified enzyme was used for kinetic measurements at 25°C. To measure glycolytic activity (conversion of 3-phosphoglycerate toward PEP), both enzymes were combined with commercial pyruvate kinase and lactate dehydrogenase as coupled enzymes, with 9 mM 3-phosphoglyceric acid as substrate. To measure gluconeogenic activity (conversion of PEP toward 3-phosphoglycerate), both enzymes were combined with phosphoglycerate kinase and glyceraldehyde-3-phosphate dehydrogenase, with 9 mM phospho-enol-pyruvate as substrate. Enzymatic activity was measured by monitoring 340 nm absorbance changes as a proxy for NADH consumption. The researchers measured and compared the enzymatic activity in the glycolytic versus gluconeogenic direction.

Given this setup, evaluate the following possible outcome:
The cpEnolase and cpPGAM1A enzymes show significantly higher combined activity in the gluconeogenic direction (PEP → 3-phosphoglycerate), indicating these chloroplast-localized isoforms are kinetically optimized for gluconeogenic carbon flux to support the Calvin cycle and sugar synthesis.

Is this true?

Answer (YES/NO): NO